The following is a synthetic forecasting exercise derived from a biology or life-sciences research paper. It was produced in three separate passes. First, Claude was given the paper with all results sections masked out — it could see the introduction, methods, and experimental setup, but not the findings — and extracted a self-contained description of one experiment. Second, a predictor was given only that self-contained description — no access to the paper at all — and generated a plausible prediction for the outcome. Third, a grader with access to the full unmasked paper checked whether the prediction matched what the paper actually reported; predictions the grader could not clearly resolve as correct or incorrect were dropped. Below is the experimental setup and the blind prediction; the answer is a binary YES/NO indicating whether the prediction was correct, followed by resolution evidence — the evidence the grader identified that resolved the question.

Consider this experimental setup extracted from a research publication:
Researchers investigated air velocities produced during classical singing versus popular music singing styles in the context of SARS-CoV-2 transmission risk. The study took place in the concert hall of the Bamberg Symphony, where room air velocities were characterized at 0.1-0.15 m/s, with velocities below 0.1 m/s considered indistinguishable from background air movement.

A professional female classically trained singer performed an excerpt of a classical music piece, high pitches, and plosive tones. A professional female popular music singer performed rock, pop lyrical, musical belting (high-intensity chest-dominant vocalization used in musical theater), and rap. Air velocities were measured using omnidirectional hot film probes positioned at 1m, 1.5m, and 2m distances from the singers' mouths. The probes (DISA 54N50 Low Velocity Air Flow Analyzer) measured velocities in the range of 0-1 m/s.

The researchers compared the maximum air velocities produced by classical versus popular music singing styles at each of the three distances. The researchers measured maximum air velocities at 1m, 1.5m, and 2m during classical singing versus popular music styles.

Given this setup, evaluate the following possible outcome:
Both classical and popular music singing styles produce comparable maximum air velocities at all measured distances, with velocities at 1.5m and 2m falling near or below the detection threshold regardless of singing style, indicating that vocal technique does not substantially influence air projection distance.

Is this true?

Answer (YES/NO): YES